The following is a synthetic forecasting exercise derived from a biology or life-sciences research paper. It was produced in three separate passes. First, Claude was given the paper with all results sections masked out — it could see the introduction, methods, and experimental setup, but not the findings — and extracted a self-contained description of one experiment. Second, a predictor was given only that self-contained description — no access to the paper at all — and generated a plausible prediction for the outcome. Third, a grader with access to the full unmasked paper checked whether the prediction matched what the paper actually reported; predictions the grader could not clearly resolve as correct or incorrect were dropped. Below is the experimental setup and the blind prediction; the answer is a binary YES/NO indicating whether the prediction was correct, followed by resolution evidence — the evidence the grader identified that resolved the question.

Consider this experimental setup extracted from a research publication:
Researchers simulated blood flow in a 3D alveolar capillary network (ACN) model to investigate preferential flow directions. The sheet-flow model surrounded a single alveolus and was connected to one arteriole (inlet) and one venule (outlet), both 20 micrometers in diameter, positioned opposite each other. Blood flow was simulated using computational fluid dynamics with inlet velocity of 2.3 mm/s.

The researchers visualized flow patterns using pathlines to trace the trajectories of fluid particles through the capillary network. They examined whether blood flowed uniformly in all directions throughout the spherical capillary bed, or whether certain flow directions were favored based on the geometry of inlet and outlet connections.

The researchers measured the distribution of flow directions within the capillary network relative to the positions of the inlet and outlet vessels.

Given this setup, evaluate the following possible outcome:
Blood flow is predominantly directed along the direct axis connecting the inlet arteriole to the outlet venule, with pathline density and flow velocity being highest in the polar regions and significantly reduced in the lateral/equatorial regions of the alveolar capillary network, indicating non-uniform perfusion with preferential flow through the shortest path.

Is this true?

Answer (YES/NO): YES